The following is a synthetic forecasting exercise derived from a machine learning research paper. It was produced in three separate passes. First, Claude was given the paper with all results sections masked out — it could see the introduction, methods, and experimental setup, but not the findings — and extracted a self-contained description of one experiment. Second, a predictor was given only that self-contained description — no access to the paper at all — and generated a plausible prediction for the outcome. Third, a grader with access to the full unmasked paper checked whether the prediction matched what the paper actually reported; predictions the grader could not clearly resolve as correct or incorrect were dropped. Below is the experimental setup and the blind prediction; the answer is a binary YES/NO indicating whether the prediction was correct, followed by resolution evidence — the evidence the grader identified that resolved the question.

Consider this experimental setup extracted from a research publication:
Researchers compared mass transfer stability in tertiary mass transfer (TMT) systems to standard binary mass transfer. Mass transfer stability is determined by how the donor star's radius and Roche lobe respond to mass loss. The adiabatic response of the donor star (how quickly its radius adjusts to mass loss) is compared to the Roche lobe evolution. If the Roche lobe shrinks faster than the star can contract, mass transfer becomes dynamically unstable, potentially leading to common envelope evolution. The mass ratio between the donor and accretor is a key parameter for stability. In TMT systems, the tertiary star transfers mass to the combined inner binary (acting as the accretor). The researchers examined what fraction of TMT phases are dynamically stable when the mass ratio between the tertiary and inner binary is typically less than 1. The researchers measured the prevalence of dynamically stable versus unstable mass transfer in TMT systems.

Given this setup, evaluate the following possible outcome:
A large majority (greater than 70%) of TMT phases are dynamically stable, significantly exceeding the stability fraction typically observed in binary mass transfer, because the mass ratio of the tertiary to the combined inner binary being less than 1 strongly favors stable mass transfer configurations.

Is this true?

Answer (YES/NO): YES